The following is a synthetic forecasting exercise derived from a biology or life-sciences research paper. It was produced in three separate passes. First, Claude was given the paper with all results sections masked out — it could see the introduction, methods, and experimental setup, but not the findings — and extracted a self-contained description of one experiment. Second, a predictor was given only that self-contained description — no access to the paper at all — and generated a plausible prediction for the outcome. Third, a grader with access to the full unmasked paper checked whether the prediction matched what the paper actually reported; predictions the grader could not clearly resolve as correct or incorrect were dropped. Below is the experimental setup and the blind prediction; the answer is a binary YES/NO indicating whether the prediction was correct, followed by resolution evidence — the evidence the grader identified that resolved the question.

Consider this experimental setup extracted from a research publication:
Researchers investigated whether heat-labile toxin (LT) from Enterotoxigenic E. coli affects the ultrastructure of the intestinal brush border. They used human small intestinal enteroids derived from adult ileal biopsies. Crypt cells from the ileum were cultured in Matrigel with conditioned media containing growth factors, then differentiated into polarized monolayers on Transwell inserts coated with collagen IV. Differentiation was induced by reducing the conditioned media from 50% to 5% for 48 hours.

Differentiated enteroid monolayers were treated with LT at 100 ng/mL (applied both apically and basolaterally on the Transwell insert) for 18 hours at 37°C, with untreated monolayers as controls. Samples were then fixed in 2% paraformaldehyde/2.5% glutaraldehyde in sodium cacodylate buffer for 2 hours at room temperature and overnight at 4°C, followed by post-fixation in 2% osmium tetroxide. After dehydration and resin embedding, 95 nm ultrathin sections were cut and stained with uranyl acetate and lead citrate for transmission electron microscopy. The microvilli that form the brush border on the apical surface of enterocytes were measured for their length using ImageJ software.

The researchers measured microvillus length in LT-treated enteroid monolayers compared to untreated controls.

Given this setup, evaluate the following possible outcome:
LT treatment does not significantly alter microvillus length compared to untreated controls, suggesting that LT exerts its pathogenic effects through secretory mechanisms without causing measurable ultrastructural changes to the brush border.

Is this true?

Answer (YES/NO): NO